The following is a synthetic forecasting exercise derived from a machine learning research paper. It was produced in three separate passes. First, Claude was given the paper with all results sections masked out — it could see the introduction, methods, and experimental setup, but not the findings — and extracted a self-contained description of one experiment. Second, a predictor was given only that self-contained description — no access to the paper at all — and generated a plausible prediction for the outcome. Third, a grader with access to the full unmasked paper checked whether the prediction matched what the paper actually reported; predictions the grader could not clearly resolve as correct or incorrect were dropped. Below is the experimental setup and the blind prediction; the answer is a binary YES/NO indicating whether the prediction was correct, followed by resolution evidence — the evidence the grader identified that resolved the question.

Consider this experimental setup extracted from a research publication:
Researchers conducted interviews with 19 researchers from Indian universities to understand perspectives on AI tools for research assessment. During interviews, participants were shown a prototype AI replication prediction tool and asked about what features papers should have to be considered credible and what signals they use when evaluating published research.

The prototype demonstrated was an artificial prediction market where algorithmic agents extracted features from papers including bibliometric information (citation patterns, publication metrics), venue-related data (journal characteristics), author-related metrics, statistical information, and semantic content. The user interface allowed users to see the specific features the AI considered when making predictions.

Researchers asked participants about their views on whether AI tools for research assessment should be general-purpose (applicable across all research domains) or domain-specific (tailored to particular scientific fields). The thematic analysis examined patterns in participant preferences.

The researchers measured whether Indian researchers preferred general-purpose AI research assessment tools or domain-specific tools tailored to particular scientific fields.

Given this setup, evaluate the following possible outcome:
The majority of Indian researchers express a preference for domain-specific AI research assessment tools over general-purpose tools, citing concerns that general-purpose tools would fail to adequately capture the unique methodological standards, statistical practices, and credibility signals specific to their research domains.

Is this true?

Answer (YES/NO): NO